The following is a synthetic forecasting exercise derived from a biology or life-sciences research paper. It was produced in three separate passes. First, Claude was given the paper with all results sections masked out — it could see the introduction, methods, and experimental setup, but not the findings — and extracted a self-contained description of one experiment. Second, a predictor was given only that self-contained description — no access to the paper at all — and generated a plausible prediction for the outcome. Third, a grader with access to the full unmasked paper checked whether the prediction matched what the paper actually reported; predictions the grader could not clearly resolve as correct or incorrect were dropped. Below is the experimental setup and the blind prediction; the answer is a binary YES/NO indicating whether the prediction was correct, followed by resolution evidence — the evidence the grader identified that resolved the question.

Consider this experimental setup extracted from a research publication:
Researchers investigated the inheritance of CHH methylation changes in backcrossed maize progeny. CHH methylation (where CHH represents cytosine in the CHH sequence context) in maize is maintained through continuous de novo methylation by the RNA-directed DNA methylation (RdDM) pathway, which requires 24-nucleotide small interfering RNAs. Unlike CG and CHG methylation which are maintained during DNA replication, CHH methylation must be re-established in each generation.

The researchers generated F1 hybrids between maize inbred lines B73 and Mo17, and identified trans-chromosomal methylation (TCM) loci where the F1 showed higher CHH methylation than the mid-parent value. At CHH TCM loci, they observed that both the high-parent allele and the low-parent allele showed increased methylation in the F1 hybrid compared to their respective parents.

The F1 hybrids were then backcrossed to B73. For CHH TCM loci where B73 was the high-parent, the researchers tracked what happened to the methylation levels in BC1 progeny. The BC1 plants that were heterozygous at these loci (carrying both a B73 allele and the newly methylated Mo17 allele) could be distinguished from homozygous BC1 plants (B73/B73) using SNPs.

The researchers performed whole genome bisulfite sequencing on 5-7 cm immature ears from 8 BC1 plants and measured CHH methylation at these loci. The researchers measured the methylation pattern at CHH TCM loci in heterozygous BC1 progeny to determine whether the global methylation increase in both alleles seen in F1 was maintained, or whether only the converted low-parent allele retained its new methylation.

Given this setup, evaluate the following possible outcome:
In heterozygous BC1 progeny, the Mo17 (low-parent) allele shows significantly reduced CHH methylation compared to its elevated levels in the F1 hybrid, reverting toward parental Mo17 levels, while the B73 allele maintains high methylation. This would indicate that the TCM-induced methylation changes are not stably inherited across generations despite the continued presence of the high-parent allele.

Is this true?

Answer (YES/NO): NO